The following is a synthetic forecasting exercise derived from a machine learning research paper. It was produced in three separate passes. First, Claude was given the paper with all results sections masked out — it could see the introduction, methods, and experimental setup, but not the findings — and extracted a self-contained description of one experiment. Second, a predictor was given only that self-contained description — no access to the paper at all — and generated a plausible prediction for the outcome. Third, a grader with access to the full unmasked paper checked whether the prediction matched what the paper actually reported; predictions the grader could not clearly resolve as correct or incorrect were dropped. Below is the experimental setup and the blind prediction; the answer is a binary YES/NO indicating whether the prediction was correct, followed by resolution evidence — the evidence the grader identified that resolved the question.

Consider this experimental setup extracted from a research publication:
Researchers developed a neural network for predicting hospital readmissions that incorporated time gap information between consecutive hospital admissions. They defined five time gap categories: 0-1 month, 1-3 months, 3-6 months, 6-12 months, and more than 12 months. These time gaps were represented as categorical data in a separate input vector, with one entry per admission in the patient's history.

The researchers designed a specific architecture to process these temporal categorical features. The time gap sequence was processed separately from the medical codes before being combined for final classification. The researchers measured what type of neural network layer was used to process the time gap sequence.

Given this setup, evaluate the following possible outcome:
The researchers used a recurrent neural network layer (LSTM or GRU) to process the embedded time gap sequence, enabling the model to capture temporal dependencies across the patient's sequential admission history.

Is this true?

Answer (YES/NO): YES